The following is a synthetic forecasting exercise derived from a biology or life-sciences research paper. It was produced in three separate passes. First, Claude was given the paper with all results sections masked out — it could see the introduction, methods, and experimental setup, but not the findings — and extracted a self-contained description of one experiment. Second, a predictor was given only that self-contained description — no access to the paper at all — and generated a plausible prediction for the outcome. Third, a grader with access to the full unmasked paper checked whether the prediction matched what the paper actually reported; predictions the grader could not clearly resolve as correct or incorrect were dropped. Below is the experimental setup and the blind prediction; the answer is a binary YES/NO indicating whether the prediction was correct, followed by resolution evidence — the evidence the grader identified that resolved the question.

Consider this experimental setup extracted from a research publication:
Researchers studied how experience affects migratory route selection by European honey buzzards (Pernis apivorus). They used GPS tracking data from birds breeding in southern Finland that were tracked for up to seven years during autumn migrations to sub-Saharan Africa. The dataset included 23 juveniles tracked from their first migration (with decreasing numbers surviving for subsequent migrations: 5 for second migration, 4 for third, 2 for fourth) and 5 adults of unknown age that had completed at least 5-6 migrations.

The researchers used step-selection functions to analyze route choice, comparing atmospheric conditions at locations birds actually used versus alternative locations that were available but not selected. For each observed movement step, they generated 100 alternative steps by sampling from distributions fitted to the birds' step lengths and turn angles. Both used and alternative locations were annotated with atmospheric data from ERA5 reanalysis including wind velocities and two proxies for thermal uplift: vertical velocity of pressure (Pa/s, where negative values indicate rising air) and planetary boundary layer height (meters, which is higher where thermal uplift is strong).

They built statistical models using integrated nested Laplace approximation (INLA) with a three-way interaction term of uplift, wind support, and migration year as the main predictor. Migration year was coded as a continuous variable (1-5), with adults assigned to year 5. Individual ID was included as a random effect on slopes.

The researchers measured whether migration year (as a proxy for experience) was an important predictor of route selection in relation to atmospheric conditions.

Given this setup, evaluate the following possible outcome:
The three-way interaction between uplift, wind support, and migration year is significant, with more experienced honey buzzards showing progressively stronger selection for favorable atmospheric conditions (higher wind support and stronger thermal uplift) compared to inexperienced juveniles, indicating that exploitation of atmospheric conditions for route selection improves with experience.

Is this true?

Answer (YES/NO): NO